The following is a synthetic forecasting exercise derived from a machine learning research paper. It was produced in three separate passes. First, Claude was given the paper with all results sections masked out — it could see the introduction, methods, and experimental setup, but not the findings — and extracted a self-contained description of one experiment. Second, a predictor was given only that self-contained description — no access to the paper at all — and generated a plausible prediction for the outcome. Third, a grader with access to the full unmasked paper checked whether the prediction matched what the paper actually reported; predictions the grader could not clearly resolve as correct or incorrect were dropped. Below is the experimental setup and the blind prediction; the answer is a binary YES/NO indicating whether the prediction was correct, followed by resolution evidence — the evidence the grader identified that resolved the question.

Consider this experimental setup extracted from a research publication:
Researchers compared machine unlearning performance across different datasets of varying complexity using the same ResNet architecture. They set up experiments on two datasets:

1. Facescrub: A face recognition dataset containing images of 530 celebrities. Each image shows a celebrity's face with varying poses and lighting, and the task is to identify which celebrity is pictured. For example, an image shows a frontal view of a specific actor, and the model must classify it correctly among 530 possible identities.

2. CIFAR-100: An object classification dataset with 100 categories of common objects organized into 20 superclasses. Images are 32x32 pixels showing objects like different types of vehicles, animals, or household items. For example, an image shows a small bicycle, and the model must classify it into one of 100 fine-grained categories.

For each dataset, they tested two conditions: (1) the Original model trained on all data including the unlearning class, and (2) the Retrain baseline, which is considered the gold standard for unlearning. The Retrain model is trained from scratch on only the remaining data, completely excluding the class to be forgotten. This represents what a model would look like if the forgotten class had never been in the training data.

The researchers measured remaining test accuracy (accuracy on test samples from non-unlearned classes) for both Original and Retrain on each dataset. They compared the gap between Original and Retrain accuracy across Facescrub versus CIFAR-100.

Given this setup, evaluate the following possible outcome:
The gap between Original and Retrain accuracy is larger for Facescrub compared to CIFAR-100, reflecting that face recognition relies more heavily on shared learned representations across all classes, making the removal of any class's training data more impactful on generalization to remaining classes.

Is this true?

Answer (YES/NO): NO